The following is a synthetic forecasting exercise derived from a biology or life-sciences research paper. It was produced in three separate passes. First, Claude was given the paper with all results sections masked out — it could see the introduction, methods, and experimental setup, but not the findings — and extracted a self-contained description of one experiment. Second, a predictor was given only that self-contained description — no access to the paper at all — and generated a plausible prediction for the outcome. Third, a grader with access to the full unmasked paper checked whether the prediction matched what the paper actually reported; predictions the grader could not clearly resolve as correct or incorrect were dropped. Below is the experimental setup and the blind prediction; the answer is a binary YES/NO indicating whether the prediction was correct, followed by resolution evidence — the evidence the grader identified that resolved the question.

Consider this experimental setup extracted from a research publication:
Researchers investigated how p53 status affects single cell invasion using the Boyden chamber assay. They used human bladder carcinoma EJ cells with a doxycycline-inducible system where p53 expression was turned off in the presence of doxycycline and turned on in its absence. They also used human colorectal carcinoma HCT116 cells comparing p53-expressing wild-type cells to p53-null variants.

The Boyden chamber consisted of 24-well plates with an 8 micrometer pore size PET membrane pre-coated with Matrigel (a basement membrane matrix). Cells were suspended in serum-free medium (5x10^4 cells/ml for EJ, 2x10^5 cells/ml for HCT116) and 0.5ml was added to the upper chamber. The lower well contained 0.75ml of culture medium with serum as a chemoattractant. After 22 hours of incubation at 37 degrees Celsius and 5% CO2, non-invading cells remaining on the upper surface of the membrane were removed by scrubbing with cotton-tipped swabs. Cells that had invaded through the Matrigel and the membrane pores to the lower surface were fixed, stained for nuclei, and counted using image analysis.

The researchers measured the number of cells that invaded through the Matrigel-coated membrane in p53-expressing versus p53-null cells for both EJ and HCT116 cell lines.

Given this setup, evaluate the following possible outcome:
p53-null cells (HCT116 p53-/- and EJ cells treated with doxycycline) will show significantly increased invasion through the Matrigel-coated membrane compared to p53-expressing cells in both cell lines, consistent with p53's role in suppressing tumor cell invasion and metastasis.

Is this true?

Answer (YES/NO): YES